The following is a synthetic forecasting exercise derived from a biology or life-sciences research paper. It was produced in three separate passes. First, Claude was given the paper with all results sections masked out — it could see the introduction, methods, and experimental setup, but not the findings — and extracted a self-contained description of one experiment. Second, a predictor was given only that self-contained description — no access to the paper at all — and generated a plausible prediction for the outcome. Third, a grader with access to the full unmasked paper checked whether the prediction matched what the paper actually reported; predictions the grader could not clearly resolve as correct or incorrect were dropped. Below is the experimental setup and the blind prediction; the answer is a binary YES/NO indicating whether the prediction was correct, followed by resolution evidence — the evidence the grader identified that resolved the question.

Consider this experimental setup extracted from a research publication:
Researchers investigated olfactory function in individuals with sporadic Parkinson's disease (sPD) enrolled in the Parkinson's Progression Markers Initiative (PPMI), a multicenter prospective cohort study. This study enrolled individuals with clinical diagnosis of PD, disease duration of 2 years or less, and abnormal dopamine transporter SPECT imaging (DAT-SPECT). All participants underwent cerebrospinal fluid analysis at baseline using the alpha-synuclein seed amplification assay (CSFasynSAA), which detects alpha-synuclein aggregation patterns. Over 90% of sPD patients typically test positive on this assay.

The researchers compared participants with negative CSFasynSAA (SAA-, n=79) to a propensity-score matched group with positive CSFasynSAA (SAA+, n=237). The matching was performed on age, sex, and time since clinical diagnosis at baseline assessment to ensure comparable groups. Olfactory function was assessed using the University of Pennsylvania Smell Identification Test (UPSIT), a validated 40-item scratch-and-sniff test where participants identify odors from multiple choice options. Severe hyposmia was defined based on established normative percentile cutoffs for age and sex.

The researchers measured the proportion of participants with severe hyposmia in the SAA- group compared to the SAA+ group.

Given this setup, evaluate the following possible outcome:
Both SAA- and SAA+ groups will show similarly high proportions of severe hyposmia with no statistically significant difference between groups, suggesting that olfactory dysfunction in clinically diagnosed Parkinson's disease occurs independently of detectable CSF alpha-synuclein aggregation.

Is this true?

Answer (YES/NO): NO